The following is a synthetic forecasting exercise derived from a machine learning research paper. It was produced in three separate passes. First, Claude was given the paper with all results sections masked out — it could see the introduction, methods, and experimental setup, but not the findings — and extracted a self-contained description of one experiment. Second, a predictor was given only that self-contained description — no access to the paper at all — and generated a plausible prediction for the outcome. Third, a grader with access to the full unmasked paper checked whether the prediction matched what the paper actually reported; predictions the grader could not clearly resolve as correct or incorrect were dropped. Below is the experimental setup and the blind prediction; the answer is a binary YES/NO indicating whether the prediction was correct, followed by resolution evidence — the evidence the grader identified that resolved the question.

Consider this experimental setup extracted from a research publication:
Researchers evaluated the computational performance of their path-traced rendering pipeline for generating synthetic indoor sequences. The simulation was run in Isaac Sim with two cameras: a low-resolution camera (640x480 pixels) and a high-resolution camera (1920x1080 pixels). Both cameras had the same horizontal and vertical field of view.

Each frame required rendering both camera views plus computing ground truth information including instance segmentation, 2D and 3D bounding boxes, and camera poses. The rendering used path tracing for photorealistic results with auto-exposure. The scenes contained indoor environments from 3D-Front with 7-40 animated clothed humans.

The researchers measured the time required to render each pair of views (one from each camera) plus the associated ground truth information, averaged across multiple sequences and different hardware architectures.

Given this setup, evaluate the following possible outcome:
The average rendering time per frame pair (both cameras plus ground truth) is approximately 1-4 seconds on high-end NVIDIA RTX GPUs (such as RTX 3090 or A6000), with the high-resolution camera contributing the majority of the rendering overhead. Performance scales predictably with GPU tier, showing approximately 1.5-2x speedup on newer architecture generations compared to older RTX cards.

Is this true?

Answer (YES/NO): NO